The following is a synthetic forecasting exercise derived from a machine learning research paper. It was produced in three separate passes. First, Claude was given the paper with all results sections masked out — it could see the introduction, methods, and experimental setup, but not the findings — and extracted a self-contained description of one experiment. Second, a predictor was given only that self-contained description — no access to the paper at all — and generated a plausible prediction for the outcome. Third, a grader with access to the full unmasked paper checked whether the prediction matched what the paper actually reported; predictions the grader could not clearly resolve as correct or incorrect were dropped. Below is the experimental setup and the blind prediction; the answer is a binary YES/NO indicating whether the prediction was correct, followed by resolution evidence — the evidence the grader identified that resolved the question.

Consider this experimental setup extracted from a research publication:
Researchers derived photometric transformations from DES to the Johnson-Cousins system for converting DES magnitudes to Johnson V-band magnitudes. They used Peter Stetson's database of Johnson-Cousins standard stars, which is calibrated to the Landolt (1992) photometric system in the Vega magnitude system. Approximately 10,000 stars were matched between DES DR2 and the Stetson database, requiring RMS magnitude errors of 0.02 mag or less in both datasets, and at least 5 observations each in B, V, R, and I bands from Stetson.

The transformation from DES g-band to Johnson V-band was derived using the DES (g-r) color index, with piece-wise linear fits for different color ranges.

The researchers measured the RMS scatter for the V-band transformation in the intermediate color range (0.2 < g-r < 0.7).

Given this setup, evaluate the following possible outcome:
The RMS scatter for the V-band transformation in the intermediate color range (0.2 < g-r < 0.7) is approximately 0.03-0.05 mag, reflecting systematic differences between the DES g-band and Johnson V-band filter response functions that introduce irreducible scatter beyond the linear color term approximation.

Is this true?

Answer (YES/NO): NO